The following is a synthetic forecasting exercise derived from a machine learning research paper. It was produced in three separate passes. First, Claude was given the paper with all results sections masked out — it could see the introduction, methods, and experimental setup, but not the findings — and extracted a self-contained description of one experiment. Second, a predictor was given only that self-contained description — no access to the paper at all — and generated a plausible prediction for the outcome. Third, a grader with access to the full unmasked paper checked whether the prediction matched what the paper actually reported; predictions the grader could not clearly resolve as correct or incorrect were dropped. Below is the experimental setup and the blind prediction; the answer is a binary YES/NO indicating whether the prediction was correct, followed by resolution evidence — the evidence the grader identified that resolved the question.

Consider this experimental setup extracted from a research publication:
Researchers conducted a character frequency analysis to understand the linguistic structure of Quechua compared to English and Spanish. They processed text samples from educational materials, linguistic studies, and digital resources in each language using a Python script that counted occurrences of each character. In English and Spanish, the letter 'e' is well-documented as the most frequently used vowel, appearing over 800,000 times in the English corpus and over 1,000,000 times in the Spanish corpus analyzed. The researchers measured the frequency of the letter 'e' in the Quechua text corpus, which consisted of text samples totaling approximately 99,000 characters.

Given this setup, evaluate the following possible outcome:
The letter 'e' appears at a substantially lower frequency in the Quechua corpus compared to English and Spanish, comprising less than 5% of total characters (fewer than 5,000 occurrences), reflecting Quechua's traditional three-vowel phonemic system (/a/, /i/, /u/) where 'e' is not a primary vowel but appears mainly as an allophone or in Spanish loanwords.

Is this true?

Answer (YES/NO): YES